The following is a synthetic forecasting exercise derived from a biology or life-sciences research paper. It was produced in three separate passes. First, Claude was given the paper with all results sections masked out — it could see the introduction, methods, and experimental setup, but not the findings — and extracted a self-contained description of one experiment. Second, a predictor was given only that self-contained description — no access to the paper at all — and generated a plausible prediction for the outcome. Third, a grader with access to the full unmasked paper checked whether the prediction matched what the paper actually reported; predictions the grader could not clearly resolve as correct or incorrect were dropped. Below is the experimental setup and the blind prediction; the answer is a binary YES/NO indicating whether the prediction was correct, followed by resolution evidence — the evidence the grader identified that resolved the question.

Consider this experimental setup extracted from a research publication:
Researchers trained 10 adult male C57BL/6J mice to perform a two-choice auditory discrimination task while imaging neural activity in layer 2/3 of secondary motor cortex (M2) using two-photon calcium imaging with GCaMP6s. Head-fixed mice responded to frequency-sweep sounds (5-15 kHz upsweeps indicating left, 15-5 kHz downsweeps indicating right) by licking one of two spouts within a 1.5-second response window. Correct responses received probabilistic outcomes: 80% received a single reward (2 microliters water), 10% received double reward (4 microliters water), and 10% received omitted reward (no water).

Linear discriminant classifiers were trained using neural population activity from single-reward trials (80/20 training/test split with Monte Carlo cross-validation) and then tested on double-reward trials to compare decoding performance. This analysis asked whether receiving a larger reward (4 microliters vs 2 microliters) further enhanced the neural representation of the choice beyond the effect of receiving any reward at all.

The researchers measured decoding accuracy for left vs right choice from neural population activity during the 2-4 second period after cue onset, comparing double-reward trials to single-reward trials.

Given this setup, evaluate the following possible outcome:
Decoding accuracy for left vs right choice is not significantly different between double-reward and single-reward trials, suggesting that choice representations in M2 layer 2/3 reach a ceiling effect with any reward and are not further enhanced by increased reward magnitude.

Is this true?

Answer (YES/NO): YES